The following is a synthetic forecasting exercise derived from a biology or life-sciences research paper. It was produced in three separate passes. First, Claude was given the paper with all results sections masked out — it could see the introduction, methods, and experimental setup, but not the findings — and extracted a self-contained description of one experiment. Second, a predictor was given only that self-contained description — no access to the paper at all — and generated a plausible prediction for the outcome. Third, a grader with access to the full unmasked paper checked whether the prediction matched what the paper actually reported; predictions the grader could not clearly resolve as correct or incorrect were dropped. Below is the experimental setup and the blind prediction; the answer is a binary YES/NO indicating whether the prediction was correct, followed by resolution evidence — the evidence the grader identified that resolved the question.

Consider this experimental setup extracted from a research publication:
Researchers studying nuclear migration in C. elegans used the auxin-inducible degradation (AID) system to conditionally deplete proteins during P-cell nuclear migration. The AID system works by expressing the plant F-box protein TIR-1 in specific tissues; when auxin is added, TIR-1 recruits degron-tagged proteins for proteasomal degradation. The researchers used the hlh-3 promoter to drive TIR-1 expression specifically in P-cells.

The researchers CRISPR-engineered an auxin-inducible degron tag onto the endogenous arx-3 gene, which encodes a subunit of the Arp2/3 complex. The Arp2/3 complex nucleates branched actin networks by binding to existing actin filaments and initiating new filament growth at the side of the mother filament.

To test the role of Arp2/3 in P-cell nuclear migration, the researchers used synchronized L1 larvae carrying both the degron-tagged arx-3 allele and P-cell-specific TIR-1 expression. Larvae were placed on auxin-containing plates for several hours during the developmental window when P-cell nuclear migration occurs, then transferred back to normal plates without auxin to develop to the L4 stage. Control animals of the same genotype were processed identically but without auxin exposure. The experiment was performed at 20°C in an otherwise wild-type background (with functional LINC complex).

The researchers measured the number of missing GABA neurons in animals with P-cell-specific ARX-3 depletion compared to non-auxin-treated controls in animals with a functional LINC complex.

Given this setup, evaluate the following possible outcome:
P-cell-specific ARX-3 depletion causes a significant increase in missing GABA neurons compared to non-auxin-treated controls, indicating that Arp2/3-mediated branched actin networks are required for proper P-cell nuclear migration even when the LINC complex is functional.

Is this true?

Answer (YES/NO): NO